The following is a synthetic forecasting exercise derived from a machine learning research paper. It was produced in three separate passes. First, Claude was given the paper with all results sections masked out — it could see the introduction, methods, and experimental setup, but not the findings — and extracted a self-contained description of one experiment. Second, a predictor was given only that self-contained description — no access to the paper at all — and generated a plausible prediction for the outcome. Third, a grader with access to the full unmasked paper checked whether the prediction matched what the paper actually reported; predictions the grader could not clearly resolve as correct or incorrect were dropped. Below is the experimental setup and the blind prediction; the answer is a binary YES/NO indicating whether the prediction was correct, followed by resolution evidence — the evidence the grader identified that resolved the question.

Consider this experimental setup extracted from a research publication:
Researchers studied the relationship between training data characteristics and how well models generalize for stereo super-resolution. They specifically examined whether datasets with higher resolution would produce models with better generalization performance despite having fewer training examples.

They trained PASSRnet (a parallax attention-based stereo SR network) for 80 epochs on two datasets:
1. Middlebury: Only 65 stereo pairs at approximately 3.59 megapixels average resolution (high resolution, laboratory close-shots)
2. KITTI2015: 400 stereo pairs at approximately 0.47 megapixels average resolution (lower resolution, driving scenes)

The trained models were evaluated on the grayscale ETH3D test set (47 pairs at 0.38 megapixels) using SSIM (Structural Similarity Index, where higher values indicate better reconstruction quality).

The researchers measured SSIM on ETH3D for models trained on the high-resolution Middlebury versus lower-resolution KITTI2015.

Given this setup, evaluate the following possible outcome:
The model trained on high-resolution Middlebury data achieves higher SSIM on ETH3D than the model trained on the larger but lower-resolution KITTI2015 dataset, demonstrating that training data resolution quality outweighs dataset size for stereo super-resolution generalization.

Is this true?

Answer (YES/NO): YES